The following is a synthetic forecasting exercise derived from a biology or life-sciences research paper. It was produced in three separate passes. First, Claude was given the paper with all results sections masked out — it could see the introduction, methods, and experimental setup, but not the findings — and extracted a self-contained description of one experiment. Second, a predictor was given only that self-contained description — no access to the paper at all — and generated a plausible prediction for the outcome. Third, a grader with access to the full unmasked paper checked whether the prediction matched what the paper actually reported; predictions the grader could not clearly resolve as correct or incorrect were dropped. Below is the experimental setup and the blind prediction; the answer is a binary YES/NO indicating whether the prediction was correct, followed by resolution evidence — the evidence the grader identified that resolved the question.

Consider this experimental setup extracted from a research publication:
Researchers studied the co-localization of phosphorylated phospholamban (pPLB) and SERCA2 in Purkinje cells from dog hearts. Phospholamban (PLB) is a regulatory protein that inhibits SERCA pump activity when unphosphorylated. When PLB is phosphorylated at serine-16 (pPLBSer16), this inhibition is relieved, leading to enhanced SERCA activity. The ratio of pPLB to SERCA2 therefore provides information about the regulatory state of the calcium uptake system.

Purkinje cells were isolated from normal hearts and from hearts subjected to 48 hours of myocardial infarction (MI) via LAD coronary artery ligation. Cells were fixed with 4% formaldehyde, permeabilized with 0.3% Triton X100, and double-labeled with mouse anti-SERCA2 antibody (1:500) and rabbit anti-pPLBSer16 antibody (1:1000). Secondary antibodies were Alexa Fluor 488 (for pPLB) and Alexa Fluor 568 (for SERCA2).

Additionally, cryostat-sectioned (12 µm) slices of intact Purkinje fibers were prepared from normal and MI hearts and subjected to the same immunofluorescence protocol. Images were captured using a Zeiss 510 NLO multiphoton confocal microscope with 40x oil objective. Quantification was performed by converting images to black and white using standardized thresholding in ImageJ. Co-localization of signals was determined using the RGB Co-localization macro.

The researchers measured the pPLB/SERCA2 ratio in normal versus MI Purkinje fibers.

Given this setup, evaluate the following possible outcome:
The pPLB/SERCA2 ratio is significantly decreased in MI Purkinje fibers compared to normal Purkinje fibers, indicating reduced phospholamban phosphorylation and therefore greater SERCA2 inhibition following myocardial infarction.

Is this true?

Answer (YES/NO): NO